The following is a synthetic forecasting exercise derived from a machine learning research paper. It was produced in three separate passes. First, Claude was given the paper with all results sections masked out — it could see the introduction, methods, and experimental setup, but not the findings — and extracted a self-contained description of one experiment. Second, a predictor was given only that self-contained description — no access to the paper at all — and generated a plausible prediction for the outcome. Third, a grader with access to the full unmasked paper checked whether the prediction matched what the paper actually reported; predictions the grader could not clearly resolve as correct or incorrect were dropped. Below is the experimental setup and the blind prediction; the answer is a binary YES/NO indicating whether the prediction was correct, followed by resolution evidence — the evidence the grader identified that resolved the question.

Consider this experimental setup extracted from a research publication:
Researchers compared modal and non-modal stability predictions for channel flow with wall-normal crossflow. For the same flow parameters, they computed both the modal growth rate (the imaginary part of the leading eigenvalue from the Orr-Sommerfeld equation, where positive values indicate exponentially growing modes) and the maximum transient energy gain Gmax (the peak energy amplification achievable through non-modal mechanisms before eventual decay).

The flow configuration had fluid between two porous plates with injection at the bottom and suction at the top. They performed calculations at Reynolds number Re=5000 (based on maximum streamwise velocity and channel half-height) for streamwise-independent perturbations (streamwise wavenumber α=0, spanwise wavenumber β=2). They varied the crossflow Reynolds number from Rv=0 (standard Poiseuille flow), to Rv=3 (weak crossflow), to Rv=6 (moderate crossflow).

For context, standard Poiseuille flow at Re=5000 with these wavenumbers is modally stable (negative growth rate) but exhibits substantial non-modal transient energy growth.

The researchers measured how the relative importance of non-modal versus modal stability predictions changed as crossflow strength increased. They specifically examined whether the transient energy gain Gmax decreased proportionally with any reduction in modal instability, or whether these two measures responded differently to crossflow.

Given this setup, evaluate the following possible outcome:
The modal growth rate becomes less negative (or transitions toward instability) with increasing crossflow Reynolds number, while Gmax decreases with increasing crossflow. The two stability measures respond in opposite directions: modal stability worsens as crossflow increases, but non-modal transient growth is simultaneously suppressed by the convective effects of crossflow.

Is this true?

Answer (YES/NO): NO